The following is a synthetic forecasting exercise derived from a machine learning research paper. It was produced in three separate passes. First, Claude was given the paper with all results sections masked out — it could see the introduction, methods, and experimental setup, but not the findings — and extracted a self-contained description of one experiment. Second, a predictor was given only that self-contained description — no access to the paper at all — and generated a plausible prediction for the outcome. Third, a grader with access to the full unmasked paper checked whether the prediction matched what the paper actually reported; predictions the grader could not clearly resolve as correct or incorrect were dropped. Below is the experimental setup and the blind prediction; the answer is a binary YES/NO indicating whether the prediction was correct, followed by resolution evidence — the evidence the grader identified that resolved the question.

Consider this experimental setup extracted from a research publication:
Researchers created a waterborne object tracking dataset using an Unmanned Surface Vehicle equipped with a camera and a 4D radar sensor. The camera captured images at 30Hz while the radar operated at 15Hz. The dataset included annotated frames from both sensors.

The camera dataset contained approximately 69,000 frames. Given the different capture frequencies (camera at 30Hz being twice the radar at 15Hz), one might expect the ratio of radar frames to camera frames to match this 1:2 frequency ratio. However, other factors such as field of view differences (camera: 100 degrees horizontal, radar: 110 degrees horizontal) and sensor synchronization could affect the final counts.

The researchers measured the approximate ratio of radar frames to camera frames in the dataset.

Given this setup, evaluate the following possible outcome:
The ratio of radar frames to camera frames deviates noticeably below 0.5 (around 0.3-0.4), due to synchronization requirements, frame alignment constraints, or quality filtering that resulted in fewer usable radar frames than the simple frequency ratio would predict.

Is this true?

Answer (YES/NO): NO